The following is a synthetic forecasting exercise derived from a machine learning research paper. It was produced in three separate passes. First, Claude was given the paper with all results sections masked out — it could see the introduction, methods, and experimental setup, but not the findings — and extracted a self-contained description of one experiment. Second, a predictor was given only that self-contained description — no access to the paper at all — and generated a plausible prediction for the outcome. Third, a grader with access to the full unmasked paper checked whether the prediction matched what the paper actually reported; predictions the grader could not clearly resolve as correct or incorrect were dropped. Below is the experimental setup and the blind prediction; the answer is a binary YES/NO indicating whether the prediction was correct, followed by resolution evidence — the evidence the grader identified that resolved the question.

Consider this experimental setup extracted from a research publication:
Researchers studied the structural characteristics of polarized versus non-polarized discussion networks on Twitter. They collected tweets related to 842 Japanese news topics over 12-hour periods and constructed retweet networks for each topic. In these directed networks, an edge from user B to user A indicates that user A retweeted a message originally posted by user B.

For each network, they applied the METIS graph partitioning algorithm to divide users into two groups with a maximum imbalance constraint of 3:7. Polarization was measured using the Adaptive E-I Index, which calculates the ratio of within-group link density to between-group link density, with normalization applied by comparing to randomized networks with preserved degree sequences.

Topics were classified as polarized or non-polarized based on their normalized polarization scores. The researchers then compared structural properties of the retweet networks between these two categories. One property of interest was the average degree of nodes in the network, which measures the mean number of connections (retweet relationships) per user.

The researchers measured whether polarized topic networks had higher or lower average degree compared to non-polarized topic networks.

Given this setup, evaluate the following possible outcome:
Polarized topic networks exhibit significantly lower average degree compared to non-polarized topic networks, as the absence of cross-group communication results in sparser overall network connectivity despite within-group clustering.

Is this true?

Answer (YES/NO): NO